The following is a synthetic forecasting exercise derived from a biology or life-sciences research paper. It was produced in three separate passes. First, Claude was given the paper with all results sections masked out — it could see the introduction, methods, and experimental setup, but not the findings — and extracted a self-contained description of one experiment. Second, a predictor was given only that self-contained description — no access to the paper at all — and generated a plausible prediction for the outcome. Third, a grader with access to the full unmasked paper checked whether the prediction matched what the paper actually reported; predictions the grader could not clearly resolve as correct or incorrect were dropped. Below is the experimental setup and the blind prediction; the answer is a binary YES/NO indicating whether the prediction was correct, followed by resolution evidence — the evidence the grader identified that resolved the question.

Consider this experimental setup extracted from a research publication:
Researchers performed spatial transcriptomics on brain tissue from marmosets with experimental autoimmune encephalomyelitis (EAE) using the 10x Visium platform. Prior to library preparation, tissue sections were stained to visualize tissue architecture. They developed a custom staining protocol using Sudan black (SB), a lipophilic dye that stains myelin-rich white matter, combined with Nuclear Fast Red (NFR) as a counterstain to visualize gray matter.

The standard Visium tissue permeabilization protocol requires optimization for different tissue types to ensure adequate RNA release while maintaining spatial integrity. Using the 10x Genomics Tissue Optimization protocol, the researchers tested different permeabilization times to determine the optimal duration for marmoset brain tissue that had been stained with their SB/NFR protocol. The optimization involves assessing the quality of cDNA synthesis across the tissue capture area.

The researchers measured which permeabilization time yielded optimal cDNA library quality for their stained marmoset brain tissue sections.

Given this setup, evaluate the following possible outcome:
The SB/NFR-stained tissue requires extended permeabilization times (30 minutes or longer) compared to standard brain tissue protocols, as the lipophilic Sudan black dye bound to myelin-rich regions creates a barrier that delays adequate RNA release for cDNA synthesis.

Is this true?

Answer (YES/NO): NO